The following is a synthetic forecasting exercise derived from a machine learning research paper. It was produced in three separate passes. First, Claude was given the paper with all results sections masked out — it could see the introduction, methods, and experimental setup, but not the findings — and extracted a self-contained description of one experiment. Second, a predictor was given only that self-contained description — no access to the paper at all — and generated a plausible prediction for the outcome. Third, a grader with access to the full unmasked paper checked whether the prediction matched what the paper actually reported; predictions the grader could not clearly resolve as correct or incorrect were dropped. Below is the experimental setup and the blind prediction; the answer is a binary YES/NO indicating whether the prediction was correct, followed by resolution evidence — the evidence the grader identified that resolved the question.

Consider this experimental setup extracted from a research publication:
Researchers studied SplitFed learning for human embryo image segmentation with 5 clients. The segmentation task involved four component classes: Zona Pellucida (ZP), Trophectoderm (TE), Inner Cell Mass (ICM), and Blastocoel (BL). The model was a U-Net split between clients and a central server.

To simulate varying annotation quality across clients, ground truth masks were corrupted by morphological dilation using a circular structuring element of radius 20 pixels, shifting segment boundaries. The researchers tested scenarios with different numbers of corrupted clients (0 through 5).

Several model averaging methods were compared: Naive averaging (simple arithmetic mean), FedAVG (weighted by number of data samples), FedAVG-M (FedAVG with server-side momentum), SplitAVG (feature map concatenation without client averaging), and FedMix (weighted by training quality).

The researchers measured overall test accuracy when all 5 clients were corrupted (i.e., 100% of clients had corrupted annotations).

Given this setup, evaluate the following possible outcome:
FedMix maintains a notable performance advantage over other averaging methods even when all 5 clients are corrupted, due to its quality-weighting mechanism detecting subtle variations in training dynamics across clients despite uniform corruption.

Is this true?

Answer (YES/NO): NO